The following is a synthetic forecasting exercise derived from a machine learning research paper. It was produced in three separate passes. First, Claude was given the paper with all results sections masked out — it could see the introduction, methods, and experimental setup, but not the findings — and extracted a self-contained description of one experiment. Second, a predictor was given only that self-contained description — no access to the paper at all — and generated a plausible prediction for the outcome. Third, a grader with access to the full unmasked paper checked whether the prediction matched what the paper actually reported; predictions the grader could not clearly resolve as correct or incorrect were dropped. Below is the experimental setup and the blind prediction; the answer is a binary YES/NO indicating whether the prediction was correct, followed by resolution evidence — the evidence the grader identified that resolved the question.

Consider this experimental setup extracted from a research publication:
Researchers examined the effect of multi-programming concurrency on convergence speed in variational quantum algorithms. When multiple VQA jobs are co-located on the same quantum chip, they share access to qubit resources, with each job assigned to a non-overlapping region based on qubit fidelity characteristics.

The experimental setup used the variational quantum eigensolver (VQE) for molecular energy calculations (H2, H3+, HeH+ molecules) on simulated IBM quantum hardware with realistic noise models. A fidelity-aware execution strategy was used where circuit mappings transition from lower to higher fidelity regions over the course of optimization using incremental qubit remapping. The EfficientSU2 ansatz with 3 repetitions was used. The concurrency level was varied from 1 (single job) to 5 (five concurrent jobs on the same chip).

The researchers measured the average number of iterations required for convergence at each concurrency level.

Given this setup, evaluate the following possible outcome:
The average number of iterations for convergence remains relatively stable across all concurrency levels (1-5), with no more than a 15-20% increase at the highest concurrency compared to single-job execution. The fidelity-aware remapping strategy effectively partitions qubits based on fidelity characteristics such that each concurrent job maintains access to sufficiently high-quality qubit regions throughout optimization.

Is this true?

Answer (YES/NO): NO